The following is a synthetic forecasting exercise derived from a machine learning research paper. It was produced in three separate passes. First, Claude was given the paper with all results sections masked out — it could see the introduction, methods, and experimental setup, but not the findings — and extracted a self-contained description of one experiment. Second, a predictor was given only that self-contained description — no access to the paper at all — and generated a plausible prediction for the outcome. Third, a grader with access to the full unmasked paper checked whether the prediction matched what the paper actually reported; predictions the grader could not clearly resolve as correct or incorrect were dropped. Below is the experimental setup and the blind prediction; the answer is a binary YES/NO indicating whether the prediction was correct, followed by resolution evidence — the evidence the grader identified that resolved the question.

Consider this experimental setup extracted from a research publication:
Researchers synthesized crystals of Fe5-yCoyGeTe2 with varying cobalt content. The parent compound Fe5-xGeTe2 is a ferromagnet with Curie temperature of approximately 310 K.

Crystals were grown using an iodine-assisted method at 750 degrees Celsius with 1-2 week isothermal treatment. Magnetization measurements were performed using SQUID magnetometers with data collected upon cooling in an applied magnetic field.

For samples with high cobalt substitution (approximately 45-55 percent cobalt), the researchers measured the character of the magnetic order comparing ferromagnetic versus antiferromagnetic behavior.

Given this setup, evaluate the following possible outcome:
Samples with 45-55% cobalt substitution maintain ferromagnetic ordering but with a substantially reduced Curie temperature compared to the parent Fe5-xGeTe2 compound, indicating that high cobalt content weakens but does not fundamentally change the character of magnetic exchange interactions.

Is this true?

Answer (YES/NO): NO